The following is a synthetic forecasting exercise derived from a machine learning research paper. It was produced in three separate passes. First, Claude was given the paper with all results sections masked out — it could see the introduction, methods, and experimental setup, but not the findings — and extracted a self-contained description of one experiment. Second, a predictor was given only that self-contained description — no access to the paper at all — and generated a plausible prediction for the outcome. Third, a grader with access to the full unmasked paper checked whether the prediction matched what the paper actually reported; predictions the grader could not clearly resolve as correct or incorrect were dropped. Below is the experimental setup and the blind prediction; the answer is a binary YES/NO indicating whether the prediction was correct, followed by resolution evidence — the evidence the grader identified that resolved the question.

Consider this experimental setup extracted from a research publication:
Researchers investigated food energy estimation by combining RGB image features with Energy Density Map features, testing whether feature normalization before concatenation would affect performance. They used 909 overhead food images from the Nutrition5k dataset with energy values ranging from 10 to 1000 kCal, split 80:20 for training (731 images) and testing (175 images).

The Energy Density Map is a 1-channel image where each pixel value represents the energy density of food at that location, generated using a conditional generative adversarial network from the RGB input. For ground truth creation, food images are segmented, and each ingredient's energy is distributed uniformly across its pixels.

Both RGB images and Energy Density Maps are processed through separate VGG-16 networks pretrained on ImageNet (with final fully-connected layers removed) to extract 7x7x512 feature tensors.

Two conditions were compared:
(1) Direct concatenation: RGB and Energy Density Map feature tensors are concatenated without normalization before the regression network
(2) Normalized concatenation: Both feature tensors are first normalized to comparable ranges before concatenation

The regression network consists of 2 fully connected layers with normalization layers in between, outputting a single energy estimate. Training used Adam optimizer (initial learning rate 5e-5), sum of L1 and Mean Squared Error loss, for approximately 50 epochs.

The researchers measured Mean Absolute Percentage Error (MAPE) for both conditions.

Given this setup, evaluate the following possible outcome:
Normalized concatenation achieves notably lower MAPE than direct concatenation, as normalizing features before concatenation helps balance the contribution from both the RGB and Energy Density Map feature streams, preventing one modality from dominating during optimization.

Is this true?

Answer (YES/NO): YES